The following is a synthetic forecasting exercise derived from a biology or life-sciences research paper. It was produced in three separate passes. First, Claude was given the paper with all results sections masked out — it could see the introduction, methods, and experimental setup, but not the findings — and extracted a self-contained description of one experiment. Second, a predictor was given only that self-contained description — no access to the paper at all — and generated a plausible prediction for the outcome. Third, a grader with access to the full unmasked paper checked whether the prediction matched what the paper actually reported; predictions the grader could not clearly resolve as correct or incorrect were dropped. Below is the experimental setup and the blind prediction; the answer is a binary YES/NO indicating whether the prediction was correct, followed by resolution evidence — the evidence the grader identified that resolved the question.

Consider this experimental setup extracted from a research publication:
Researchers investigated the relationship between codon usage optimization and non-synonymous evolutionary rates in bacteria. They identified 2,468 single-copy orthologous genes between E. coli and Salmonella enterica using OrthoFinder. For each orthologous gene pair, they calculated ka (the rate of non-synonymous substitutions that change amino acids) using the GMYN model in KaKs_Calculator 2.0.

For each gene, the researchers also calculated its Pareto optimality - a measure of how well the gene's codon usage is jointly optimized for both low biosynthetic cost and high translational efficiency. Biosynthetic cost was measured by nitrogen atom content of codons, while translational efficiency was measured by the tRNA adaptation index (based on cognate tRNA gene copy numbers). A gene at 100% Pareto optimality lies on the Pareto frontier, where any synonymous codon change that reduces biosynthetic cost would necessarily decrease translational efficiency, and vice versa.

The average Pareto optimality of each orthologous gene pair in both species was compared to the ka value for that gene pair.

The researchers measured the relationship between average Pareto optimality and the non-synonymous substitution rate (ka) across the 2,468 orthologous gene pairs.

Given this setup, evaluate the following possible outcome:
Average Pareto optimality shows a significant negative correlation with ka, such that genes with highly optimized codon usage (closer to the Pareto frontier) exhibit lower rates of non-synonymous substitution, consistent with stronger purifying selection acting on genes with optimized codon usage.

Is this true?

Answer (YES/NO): YES